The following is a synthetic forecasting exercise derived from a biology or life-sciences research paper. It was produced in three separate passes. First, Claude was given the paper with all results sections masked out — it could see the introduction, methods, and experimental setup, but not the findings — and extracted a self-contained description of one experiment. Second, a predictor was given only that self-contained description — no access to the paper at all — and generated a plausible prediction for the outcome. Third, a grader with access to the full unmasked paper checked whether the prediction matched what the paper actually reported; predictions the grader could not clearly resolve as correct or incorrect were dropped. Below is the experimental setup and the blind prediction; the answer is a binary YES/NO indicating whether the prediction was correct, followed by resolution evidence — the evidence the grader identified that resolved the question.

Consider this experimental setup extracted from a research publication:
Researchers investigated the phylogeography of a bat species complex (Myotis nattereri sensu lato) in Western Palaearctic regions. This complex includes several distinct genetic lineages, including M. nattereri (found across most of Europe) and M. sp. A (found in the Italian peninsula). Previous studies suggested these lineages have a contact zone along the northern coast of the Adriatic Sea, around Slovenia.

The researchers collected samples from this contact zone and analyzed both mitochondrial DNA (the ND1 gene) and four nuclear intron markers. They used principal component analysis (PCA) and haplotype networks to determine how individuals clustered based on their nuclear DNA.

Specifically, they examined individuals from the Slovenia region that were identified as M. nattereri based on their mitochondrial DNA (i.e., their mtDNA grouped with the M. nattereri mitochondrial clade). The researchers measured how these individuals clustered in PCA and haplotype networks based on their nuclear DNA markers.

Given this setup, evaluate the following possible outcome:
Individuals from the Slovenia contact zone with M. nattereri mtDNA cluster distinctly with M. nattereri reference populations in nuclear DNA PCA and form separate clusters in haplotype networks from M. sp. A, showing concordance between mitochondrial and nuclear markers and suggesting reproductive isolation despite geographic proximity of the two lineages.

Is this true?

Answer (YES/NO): NO